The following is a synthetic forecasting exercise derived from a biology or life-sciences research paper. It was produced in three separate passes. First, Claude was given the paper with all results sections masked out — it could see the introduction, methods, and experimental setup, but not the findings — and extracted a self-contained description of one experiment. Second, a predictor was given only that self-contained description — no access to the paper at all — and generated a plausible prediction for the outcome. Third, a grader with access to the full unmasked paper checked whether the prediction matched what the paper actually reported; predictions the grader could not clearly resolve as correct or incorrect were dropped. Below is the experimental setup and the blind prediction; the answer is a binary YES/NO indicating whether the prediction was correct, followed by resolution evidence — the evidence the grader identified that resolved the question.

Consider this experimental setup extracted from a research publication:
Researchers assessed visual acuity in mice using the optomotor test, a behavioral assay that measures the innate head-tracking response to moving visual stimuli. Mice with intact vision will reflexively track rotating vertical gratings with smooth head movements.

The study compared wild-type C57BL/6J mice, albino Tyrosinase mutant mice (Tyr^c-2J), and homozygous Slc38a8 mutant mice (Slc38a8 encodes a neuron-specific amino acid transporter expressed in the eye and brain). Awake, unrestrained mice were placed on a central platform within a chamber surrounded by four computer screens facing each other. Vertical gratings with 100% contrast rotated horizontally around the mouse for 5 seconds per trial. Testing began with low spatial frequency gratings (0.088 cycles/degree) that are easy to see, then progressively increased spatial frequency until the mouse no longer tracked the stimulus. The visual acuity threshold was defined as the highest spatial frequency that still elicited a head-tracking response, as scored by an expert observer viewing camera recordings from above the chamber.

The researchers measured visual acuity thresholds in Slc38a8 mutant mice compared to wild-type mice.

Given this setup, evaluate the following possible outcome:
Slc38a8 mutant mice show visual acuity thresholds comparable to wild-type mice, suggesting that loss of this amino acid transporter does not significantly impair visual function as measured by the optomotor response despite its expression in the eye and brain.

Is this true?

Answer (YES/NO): NO